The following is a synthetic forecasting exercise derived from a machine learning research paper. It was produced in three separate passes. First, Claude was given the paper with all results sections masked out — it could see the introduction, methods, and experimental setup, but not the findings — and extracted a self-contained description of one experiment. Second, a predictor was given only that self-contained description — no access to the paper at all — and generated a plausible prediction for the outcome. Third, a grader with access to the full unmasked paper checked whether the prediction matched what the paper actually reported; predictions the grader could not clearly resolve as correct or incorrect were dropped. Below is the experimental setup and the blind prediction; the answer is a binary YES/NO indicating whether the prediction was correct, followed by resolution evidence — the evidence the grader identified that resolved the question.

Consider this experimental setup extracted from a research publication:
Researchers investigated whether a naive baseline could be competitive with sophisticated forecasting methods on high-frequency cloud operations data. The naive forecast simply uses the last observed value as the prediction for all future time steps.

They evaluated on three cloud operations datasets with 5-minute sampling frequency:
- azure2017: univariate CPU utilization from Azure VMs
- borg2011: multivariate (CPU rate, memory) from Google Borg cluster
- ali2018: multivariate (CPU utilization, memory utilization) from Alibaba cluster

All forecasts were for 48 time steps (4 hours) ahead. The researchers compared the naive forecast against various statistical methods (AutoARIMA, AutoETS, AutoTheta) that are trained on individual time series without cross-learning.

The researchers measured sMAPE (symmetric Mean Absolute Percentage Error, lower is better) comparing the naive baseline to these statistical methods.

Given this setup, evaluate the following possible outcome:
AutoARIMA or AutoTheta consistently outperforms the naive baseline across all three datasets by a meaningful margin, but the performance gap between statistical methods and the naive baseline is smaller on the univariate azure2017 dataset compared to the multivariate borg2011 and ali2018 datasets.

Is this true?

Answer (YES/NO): NO